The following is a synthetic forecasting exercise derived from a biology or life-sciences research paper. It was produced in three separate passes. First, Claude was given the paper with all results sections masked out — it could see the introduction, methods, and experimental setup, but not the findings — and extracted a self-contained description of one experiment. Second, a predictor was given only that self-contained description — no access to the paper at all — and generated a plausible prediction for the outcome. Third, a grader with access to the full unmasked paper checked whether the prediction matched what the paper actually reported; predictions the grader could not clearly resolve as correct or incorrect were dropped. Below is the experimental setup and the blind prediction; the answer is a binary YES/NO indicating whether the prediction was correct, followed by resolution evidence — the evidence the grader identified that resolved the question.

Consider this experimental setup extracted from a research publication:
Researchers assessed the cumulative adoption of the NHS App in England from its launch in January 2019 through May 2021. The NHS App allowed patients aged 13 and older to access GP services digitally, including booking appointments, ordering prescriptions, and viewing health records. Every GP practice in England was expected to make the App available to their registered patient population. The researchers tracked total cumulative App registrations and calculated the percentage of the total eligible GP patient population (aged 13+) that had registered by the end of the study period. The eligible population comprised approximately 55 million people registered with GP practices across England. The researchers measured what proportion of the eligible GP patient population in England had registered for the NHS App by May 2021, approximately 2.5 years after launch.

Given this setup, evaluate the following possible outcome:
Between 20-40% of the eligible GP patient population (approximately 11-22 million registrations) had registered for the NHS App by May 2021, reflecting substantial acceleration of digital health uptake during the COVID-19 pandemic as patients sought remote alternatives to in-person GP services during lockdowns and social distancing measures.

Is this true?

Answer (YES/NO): NO